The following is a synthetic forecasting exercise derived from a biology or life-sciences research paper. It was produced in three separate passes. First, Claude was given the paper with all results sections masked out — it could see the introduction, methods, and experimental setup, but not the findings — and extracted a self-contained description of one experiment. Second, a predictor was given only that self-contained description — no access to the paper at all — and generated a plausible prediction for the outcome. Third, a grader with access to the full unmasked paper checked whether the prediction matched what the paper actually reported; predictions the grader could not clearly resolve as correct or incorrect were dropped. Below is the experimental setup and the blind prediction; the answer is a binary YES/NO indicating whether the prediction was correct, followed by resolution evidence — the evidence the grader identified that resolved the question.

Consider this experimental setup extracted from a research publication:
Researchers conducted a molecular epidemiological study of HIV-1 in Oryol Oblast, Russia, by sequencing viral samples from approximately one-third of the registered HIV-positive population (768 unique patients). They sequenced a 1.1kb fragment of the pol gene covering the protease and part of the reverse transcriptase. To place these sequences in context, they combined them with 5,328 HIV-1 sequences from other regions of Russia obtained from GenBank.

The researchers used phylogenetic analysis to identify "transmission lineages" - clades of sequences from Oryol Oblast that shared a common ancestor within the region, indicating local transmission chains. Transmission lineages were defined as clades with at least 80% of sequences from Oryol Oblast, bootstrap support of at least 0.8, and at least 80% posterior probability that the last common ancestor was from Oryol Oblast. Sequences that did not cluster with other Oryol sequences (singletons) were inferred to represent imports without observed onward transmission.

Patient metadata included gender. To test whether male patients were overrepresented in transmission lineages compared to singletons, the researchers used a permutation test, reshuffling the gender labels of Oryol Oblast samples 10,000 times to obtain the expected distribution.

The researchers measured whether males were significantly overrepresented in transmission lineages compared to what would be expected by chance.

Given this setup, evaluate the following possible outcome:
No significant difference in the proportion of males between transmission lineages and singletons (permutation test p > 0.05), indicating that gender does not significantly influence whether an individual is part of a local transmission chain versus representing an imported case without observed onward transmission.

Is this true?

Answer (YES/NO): YES